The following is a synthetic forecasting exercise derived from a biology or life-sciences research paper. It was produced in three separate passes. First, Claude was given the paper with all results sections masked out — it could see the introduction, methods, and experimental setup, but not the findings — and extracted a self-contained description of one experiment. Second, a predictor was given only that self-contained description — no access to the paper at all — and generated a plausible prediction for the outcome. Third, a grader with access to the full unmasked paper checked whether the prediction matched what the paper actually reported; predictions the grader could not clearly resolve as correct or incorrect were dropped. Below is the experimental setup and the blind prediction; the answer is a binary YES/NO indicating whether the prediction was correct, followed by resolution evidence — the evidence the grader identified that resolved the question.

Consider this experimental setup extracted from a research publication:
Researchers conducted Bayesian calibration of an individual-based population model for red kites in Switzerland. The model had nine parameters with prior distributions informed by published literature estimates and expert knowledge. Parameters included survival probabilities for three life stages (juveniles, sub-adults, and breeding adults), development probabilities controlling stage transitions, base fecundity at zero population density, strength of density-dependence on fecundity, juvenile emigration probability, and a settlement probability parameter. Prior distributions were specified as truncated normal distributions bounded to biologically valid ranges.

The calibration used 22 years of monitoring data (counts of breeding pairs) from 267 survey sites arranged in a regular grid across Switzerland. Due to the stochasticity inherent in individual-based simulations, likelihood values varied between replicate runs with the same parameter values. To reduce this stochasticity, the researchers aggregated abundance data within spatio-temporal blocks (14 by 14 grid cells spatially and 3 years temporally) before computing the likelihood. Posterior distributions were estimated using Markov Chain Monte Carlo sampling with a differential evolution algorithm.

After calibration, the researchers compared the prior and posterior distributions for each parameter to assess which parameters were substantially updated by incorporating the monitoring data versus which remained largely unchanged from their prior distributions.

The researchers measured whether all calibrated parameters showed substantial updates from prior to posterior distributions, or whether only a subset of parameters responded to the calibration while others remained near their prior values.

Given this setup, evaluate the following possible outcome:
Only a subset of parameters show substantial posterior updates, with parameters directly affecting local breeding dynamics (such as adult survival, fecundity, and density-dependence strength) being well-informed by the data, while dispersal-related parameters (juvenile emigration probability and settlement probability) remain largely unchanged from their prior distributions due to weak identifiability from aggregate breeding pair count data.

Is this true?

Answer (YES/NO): NO